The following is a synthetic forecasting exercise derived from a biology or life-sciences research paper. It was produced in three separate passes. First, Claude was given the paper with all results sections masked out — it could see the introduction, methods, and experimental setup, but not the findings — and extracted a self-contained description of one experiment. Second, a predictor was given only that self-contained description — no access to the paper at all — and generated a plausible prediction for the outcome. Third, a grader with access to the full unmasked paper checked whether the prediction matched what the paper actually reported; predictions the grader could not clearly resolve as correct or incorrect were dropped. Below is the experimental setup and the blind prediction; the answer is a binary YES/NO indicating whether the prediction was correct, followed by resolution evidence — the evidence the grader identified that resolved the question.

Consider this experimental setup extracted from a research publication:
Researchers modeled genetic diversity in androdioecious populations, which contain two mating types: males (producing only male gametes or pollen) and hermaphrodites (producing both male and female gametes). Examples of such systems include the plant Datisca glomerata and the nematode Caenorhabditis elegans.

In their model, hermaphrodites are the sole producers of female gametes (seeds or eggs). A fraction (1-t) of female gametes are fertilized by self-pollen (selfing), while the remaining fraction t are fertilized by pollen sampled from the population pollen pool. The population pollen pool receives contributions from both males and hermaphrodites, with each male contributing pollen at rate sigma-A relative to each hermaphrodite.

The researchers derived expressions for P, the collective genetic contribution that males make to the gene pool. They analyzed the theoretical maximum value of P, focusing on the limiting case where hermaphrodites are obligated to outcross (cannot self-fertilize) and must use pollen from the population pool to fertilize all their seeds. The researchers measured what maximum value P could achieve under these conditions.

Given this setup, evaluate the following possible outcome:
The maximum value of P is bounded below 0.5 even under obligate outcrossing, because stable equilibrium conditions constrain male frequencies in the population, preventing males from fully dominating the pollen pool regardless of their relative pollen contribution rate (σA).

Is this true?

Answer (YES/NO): NO